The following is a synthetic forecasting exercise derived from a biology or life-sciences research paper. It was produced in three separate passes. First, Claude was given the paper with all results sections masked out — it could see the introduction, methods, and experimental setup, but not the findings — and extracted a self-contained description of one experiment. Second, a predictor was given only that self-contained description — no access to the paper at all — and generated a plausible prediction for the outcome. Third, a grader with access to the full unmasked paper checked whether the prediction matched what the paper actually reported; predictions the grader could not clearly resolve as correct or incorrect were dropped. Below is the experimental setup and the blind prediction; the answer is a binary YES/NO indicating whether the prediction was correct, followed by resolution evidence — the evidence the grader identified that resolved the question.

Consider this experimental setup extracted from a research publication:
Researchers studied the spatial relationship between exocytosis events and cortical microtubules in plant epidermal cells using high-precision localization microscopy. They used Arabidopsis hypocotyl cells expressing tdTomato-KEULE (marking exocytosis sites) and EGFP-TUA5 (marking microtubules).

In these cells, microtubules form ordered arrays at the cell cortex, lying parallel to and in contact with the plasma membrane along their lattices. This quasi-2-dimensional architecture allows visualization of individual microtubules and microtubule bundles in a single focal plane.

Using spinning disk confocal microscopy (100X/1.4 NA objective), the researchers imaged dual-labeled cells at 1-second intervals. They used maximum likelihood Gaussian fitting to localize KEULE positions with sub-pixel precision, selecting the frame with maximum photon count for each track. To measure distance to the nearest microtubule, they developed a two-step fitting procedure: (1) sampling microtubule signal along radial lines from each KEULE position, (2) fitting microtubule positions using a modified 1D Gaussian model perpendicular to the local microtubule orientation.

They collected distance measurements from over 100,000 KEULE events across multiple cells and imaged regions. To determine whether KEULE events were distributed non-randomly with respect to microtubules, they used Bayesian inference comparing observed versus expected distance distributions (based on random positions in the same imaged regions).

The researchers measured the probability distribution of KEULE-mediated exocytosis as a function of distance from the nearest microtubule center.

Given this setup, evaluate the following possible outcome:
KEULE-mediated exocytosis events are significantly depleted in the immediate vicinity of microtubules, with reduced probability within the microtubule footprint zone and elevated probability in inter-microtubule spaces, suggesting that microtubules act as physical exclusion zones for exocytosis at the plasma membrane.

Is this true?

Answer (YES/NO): NO